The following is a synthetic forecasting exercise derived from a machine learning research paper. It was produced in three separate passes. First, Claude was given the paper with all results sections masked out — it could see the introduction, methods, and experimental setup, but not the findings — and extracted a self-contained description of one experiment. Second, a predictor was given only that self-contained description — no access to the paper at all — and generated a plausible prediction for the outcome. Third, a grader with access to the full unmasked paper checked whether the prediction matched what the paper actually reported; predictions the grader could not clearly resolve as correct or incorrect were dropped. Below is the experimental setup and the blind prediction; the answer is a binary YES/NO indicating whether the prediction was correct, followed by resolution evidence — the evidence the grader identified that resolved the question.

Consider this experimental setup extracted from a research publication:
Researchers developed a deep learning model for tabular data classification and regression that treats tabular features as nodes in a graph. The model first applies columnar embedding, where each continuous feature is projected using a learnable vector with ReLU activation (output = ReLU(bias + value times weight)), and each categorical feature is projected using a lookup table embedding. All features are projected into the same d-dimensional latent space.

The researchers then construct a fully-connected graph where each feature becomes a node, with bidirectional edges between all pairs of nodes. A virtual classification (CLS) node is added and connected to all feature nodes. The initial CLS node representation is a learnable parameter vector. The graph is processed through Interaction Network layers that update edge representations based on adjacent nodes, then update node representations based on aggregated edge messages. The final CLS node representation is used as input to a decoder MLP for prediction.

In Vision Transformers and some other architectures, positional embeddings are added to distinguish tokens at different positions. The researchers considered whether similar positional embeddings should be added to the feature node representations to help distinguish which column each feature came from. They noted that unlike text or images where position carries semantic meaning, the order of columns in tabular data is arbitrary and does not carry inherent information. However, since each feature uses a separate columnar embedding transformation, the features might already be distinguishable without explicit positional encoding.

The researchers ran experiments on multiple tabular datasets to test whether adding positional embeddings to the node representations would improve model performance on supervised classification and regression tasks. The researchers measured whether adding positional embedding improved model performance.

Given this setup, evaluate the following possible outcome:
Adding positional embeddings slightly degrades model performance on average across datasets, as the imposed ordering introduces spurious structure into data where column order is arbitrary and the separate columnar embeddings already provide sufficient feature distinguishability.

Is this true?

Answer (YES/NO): NO